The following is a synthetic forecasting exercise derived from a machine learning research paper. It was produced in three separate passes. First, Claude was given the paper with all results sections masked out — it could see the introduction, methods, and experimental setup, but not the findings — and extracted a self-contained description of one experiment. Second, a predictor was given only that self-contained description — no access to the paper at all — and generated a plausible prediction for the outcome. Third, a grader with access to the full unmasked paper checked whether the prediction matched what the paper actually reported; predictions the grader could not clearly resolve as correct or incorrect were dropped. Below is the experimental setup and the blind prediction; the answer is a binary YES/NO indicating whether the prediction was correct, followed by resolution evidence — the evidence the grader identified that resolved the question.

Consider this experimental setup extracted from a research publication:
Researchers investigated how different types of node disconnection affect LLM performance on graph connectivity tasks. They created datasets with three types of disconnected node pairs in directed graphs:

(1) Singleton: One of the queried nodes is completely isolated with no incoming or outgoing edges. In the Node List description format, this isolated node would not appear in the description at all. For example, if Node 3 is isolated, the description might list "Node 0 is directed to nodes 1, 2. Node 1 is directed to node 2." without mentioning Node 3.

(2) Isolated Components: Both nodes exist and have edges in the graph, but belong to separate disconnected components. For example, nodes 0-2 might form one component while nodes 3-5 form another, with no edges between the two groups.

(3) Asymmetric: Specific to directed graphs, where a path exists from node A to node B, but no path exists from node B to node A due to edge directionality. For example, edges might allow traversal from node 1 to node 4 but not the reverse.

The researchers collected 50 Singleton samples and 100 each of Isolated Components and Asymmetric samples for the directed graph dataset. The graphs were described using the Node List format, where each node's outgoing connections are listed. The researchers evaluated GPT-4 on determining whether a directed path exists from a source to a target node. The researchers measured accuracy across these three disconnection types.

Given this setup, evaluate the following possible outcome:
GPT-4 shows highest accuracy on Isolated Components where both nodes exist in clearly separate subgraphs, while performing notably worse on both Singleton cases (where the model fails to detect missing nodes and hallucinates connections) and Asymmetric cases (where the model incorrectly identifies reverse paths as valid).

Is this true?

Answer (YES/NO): NO